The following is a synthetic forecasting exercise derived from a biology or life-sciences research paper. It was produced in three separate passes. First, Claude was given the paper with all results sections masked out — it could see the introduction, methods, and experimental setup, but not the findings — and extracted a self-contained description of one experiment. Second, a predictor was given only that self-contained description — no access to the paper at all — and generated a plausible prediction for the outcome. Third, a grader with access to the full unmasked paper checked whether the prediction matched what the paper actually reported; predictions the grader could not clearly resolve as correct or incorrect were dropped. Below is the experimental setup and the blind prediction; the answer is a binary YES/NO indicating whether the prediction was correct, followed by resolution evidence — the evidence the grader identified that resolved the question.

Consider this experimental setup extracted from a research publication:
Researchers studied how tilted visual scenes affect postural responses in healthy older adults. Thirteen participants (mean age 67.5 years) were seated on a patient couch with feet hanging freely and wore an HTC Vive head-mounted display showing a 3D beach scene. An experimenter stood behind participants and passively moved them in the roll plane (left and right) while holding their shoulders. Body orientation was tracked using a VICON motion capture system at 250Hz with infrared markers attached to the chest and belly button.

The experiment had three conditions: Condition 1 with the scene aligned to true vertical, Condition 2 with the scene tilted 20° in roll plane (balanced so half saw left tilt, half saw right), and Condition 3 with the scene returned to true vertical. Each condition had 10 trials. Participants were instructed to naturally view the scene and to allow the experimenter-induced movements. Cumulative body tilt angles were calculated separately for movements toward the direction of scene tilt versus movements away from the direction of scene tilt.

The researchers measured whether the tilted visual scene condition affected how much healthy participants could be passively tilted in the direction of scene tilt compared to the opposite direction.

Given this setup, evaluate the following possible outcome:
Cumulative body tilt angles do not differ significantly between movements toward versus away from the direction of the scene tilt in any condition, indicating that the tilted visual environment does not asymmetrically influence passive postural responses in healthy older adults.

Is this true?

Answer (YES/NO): YES